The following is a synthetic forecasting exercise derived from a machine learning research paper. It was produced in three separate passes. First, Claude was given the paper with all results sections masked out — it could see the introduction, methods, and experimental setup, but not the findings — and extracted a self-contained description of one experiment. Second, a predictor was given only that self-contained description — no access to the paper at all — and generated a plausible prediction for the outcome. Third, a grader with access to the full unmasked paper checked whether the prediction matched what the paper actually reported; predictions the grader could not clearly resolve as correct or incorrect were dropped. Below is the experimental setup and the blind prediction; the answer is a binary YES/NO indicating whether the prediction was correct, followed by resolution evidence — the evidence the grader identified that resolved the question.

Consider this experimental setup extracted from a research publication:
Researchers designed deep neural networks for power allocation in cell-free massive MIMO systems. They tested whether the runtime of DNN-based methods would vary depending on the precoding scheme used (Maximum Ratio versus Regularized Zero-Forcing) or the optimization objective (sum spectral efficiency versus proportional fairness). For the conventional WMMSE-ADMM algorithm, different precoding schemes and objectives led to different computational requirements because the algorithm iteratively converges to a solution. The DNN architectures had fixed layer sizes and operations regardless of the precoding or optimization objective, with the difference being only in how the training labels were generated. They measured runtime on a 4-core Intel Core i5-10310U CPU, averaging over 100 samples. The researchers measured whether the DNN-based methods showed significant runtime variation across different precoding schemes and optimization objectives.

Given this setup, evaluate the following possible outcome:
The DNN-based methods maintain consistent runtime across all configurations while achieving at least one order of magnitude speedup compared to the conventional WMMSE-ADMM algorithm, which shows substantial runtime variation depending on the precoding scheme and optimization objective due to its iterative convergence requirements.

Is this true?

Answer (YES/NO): YES